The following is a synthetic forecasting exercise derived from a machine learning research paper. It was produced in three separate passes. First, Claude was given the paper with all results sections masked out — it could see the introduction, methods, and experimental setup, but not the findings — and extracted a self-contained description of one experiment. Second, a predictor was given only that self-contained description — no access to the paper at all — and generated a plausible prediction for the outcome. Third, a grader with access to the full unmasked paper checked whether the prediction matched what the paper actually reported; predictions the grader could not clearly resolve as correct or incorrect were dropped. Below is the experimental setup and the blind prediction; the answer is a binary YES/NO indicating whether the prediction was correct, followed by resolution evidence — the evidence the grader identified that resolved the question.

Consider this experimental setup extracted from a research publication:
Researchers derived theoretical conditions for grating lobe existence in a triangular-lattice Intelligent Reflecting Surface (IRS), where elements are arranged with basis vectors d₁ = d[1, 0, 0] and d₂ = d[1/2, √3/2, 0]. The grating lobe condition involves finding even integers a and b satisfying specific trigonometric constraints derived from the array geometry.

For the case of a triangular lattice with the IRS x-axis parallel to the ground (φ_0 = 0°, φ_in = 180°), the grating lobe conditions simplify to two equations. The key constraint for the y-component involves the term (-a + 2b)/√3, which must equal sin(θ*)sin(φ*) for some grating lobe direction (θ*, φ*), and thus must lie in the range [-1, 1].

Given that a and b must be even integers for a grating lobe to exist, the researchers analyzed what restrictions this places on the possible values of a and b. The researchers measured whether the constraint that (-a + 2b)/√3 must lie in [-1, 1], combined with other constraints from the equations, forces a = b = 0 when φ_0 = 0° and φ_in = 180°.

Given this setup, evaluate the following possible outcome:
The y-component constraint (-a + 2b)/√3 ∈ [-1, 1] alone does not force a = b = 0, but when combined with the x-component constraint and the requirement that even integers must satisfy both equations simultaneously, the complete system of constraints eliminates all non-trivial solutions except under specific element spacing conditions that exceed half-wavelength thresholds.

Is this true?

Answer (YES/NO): NO